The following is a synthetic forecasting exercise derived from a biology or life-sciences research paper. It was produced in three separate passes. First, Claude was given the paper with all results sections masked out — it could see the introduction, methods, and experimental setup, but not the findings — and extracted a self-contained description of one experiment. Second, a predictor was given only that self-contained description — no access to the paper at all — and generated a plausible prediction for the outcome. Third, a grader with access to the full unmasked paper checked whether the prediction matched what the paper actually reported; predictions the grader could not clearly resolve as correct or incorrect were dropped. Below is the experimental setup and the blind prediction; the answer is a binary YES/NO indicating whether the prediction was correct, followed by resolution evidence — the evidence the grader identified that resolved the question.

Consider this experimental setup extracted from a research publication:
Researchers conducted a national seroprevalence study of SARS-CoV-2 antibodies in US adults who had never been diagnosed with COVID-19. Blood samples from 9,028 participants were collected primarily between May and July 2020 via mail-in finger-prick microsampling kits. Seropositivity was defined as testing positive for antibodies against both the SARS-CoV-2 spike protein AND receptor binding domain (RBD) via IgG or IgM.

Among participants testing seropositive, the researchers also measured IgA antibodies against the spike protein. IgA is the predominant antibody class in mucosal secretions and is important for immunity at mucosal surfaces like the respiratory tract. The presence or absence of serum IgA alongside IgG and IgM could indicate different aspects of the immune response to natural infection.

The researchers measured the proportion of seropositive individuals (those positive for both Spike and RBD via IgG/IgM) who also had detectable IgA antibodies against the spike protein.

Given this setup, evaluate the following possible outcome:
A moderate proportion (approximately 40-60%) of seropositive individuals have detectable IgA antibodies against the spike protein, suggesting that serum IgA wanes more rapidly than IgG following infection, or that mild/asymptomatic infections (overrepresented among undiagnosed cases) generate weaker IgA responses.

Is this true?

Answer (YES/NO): NO